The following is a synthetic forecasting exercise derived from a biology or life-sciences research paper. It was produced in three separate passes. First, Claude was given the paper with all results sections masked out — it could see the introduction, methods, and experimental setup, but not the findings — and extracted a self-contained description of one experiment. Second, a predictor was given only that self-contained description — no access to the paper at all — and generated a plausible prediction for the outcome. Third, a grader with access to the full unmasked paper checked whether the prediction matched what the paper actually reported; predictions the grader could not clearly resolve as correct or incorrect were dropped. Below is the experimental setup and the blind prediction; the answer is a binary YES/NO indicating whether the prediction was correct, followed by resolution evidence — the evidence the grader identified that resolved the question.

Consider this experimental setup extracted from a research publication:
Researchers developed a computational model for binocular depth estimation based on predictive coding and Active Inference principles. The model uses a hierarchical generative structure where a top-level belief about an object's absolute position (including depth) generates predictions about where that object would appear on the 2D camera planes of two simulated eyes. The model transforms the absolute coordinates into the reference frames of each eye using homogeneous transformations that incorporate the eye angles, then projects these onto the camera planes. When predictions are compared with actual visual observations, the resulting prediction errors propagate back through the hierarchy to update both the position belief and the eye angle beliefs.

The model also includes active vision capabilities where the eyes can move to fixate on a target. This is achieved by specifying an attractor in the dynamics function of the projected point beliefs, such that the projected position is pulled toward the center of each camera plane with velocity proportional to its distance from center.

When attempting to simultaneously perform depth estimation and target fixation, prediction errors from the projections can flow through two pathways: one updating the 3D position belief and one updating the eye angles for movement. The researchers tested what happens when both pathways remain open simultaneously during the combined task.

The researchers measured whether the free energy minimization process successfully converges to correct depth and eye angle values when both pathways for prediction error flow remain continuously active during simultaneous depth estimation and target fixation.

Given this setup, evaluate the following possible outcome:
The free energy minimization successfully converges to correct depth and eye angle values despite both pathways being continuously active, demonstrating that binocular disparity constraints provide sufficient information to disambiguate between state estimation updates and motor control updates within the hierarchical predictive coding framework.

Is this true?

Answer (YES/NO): NO